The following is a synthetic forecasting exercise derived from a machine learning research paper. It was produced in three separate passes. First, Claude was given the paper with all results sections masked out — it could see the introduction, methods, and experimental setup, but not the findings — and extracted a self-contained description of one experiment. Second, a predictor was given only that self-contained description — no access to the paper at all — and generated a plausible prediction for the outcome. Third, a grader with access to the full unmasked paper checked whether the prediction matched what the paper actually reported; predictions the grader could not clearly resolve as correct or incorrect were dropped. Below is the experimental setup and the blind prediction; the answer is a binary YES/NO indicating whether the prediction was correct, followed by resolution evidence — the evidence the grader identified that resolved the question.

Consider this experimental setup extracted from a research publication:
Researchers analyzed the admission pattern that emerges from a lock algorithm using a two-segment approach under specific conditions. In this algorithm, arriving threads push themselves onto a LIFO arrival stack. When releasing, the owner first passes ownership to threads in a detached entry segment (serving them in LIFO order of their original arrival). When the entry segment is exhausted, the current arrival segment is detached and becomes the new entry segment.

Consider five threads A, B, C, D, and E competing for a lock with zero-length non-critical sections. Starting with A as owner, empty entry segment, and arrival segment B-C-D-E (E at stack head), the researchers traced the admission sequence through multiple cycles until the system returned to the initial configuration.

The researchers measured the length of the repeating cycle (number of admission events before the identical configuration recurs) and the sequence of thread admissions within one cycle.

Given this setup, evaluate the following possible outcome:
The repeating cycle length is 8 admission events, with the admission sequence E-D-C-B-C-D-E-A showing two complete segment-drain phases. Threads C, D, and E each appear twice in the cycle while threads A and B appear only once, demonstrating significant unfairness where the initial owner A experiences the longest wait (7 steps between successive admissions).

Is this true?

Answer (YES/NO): NO